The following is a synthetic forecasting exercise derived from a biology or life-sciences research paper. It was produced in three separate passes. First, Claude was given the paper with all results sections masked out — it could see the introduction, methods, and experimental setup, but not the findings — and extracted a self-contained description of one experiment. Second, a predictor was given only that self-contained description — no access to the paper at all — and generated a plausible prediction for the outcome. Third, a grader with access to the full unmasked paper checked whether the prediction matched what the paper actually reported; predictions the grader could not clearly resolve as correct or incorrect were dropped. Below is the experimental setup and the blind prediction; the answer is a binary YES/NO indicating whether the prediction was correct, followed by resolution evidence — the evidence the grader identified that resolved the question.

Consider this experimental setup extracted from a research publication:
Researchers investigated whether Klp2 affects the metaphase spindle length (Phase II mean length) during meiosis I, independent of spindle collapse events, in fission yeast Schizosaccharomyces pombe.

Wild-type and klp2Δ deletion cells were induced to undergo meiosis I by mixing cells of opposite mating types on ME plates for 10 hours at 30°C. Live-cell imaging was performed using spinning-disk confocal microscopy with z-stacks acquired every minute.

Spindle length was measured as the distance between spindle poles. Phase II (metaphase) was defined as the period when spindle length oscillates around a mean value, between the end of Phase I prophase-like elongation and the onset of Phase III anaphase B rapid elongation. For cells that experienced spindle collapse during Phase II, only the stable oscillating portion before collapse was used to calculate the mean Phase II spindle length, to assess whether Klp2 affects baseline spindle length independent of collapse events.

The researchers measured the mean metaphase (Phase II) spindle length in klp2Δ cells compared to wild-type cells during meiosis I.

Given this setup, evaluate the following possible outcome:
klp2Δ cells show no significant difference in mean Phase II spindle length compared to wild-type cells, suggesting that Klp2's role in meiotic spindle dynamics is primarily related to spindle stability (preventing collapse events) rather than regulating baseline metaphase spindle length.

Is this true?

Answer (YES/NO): YES